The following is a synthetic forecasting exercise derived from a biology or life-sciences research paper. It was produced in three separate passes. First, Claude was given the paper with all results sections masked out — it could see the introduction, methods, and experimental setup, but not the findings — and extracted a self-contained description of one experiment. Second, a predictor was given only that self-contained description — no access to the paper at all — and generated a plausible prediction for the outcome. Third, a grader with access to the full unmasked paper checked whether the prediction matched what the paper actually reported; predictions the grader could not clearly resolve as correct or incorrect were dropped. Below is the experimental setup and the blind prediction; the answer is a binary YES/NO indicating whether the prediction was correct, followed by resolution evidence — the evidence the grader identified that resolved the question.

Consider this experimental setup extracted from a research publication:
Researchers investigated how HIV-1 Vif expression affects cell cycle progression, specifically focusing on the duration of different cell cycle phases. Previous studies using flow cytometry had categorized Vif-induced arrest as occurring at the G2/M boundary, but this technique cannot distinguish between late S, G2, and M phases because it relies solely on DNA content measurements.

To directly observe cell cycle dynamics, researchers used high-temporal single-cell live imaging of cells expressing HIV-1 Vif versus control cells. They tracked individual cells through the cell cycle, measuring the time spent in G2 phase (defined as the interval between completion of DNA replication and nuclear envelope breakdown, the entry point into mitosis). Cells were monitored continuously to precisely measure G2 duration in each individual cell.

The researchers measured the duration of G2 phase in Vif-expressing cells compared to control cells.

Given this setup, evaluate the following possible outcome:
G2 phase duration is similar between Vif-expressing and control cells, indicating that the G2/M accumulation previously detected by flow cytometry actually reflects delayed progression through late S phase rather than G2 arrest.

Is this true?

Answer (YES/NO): NO